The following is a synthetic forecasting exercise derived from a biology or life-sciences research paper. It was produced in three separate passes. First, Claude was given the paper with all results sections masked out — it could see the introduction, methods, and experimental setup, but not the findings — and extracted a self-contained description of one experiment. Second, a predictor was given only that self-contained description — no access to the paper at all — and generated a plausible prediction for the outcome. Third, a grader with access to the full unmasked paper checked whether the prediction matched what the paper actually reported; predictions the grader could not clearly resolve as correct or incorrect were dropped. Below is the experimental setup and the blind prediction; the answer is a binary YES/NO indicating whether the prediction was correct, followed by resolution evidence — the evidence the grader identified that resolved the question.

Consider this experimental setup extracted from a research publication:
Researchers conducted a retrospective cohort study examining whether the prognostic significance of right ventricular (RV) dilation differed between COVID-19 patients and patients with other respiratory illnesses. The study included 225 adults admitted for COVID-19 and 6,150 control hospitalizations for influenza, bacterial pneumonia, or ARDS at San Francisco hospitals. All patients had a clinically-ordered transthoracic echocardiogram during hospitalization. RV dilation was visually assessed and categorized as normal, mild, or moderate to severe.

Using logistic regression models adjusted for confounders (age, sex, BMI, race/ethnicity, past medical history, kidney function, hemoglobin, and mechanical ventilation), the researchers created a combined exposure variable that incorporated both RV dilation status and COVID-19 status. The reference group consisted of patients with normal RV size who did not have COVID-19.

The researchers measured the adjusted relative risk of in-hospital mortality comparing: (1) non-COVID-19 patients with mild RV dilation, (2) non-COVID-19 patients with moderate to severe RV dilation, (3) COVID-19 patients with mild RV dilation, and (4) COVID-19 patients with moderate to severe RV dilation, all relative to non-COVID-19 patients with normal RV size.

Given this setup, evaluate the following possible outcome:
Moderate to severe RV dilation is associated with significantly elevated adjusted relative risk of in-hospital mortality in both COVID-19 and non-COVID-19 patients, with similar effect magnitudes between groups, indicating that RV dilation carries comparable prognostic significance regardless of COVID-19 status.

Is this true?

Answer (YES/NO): YES